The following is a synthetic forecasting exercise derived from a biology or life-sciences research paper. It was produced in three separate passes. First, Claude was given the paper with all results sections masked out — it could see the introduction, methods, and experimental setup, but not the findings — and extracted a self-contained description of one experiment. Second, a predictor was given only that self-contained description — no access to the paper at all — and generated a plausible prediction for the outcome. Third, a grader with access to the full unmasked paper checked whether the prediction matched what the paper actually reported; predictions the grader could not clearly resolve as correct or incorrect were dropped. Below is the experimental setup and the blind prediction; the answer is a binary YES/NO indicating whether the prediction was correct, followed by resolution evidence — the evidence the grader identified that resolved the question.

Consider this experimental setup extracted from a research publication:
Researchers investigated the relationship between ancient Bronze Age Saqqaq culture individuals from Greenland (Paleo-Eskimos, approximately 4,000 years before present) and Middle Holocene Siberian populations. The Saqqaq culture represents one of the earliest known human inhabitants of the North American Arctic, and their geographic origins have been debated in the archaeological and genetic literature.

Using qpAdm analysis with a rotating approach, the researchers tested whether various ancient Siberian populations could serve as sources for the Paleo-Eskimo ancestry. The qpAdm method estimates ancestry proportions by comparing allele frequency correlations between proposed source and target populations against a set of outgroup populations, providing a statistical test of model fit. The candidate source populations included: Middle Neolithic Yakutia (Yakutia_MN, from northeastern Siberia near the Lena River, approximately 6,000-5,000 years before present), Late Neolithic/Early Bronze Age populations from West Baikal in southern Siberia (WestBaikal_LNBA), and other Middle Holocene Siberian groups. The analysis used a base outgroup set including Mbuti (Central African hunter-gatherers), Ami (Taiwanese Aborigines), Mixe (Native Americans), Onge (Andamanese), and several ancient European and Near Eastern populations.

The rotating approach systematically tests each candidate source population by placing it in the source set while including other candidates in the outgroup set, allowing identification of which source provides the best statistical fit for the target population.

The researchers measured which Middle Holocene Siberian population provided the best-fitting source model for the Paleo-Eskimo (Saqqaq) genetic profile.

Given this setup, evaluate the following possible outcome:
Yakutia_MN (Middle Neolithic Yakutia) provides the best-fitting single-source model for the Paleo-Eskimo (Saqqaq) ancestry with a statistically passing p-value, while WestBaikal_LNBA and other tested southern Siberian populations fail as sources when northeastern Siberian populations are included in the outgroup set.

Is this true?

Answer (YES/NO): NO